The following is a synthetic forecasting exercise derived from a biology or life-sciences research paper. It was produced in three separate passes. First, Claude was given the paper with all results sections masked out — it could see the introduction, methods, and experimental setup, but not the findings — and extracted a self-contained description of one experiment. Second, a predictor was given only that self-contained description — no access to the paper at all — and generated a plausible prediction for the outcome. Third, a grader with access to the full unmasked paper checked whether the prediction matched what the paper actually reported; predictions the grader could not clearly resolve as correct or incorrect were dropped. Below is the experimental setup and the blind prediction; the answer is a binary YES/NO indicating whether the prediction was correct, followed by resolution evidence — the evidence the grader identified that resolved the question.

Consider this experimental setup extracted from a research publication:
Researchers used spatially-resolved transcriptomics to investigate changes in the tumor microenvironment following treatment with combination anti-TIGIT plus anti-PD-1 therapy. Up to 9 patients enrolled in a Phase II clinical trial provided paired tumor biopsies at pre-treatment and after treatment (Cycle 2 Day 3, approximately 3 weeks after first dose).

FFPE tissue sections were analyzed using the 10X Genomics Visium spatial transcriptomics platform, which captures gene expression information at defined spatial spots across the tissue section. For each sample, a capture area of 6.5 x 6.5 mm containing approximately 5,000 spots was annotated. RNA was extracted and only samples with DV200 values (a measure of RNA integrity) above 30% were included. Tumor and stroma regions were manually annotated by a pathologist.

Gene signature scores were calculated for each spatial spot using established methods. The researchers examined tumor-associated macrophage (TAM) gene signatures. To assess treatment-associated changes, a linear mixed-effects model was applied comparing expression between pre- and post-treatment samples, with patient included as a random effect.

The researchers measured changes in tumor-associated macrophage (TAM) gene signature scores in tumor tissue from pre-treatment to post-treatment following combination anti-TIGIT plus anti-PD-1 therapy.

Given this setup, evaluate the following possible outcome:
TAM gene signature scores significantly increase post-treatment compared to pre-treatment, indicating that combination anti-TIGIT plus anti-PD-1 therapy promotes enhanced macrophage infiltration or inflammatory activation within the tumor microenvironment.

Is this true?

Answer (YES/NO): YES